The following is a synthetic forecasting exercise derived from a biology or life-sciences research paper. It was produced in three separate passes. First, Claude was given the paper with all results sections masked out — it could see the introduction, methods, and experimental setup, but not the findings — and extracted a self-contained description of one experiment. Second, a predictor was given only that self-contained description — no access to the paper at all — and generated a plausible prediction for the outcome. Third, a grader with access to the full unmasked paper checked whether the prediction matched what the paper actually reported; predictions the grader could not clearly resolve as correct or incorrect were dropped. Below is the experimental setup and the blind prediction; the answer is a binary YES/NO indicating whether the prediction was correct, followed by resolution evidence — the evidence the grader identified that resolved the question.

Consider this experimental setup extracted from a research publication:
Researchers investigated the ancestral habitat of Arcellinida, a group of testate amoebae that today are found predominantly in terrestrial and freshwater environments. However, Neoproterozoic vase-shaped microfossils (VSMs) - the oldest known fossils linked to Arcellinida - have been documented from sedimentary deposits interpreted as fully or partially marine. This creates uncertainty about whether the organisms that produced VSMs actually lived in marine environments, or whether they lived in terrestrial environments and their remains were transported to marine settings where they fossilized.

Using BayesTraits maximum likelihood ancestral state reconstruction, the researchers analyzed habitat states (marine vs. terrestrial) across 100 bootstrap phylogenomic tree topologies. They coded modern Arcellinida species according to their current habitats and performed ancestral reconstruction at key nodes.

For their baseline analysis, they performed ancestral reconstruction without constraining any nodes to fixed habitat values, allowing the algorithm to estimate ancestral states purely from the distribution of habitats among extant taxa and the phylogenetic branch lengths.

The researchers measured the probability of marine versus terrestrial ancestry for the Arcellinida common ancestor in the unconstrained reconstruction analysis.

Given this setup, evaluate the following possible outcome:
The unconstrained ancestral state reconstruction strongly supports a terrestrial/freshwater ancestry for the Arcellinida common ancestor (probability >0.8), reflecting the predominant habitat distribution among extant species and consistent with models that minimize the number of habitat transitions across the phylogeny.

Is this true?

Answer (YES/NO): YES